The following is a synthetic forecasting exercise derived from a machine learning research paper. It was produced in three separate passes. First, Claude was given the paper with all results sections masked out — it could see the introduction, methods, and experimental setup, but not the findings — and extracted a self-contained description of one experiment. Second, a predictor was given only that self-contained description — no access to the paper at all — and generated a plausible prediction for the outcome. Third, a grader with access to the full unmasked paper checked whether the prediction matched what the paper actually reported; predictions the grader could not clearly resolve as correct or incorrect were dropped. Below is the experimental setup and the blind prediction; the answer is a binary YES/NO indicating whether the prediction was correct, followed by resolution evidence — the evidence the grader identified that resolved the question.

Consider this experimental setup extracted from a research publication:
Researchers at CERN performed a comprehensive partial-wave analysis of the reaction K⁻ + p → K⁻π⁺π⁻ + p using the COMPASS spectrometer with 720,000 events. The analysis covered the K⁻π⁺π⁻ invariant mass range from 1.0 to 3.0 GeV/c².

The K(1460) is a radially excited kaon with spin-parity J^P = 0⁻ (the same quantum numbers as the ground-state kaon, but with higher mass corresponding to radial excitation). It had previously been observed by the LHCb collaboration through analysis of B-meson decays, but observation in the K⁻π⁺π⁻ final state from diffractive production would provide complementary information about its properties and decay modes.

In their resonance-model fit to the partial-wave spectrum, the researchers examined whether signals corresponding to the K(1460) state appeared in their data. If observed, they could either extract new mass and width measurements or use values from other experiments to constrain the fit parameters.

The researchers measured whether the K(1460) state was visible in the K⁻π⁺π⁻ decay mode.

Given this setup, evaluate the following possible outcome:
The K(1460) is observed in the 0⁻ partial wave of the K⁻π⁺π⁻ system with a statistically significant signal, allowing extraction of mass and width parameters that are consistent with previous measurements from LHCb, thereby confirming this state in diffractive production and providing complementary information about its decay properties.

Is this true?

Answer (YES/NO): NO